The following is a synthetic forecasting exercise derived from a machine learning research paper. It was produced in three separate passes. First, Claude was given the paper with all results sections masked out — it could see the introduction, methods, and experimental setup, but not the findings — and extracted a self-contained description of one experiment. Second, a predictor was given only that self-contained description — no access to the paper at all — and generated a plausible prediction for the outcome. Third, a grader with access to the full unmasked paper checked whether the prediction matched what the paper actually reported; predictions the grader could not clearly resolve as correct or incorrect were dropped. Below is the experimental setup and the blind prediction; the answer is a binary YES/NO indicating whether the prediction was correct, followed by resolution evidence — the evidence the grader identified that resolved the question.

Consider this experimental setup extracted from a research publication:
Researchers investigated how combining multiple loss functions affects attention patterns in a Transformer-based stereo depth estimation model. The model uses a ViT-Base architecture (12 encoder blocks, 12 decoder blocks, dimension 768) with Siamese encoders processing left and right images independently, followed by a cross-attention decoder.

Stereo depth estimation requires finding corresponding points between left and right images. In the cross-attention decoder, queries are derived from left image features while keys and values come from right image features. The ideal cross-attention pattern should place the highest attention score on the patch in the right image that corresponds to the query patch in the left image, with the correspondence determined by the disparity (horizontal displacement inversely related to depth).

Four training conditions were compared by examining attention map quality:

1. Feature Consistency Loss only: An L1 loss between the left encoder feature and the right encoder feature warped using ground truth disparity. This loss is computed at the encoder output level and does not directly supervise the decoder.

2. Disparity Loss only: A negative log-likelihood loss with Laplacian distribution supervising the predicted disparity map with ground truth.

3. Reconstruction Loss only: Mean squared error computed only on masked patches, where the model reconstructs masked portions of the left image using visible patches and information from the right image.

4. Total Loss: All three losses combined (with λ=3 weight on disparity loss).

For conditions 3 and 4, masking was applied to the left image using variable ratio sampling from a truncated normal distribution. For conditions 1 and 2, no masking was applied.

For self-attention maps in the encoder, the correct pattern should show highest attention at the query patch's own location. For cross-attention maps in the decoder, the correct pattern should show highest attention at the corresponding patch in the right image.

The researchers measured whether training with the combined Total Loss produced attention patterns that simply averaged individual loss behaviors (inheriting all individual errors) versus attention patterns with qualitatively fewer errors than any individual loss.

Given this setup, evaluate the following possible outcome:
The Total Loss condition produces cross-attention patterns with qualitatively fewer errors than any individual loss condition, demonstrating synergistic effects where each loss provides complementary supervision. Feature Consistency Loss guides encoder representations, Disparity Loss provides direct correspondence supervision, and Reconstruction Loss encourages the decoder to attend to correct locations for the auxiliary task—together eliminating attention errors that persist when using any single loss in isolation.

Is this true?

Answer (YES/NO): YES